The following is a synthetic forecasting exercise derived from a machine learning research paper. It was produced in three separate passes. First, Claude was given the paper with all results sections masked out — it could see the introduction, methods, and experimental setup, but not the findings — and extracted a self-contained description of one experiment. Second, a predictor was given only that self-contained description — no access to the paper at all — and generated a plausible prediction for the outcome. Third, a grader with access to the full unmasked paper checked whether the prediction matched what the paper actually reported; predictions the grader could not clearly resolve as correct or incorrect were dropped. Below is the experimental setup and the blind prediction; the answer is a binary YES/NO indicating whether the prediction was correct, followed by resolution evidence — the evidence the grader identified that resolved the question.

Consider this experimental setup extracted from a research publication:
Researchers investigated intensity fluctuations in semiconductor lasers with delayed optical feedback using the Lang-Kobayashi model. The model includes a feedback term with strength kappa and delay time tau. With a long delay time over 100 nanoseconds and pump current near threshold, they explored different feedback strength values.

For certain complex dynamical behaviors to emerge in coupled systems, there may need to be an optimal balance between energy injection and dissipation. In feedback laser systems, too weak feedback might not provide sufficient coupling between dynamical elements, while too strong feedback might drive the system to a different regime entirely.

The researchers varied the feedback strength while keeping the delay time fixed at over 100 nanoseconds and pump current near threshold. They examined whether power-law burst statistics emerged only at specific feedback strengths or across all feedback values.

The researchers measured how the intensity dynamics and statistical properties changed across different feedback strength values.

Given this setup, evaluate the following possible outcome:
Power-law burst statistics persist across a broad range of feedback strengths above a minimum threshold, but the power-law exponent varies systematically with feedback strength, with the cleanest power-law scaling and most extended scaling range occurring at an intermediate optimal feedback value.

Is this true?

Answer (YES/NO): NO